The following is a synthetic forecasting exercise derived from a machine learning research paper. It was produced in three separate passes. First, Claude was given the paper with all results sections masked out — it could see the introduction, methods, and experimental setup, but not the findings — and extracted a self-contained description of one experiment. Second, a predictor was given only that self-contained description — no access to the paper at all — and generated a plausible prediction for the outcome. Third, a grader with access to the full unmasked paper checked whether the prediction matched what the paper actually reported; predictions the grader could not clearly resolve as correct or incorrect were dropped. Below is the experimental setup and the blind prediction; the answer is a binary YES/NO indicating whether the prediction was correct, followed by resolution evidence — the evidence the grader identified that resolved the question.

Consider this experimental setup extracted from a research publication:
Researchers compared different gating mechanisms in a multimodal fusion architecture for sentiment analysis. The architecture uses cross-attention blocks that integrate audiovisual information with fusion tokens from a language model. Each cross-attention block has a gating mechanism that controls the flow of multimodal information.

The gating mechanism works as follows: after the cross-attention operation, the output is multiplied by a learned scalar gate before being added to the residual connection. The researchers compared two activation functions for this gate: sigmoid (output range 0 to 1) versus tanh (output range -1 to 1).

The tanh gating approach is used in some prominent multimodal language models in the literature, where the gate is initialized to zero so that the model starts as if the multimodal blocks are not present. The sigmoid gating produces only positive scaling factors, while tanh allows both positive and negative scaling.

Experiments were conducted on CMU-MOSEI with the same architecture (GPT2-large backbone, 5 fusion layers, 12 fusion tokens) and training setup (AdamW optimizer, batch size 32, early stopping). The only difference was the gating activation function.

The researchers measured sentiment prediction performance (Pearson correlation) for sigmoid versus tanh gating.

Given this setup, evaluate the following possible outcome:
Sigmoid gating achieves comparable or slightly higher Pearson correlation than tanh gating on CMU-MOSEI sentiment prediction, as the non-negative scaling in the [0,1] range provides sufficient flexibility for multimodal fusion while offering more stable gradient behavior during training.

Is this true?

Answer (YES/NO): YES